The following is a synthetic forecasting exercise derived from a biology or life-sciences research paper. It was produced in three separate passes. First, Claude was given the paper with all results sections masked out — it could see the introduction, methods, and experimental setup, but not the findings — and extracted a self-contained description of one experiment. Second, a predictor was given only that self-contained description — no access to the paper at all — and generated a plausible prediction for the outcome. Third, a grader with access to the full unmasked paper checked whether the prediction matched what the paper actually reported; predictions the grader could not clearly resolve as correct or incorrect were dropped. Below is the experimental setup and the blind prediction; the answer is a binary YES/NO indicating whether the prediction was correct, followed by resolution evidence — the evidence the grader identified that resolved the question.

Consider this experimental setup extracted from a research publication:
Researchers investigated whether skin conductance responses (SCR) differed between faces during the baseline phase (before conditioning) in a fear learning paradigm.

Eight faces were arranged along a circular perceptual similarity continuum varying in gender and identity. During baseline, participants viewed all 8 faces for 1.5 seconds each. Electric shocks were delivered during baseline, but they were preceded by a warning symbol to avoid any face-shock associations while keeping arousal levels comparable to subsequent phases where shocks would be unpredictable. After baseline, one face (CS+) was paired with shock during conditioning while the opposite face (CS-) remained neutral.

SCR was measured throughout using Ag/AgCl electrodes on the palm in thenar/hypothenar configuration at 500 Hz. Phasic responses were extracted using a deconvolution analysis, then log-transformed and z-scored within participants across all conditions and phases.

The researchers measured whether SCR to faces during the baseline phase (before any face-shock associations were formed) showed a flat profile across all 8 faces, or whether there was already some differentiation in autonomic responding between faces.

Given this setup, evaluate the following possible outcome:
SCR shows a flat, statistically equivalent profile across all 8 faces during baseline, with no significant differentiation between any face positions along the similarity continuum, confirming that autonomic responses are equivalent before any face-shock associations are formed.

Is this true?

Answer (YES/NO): YES